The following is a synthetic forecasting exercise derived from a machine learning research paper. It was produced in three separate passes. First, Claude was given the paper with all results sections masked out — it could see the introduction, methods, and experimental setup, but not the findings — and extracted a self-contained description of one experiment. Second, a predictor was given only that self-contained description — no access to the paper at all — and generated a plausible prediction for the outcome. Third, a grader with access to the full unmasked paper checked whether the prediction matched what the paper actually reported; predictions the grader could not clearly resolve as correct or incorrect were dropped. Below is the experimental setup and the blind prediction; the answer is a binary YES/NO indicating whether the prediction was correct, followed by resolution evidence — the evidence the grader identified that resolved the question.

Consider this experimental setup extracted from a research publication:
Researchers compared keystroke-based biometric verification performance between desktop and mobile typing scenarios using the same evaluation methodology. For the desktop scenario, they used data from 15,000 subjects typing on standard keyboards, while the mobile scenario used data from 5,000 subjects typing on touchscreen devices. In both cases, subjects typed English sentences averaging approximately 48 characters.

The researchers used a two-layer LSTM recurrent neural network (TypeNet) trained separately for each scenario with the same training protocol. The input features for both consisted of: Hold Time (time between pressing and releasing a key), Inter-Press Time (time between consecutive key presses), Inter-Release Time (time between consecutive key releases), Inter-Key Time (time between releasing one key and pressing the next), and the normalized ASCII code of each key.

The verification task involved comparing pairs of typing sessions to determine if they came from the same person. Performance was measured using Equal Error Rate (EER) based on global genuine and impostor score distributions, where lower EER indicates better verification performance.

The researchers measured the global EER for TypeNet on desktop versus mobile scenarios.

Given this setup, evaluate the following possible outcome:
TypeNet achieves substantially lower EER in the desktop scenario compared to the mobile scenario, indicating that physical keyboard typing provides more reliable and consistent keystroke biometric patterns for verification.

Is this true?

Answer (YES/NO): YES